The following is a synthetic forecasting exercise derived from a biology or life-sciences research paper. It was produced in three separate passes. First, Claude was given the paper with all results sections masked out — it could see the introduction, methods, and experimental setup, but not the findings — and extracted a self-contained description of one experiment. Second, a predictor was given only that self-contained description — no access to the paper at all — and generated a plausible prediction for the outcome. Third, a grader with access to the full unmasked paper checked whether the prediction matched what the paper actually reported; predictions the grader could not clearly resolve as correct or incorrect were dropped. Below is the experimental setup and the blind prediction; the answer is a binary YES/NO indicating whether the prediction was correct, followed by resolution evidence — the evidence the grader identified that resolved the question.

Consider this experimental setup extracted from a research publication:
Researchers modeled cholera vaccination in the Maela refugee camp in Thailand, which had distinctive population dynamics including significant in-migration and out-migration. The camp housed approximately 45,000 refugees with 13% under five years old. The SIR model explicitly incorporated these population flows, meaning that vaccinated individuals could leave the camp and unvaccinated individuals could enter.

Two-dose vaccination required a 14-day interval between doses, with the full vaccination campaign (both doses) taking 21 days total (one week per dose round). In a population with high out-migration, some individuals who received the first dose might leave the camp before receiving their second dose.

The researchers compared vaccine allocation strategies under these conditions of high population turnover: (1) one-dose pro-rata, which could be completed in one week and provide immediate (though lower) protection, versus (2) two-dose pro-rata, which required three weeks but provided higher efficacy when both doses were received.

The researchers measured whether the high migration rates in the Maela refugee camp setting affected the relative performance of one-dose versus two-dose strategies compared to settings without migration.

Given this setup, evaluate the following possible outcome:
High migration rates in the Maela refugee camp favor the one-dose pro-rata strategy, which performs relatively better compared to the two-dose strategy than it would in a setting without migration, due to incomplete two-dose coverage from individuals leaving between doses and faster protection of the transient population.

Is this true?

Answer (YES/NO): YES